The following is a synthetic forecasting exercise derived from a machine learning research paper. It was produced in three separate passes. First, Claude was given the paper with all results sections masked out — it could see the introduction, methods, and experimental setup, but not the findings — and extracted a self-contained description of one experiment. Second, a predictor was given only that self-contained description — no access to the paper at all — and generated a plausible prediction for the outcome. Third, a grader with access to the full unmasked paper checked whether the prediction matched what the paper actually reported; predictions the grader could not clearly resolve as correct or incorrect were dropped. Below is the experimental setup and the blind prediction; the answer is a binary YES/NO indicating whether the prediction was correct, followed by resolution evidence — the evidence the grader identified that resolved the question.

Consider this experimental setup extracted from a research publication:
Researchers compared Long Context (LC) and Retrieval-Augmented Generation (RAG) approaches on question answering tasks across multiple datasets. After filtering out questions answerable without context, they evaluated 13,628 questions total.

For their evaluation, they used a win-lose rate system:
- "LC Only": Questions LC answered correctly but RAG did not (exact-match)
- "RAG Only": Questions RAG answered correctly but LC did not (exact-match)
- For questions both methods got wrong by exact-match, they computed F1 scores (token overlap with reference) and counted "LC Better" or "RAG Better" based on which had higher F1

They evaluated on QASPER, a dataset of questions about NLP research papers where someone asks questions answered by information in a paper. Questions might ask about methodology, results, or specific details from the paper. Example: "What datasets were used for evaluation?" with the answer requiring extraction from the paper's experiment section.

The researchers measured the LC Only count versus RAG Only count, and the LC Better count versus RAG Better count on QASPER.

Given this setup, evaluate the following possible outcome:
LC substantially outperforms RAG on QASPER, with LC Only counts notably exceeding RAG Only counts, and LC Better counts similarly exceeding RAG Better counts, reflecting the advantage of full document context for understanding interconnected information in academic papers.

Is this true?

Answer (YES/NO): NO